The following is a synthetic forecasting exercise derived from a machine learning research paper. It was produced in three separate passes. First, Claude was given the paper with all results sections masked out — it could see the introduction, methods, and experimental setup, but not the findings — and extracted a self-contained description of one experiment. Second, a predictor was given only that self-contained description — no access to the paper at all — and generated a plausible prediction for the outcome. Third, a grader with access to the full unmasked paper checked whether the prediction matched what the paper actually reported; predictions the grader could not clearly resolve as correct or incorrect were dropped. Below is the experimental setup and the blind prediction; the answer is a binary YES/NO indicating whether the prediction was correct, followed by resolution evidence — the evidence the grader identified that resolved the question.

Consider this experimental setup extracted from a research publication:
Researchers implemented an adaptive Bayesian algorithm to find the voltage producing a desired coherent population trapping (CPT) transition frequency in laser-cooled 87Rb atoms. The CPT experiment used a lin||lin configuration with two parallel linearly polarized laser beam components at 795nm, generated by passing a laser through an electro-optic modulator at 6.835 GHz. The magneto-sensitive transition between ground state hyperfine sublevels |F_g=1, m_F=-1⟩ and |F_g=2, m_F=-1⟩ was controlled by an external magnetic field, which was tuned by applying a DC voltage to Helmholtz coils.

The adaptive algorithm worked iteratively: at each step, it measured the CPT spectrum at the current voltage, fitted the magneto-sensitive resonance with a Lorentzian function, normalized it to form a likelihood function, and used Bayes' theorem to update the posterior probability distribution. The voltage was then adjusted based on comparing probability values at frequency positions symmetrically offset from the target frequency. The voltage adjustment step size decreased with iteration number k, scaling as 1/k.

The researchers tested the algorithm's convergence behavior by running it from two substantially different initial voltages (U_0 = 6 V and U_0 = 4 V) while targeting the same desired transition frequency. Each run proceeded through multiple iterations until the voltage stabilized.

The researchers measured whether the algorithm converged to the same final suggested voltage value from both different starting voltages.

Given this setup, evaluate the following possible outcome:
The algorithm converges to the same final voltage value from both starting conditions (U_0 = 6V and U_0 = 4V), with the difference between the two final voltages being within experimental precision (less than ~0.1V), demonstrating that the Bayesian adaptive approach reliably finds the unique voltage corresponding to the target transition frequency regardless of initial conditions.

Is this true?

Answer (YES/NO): YES